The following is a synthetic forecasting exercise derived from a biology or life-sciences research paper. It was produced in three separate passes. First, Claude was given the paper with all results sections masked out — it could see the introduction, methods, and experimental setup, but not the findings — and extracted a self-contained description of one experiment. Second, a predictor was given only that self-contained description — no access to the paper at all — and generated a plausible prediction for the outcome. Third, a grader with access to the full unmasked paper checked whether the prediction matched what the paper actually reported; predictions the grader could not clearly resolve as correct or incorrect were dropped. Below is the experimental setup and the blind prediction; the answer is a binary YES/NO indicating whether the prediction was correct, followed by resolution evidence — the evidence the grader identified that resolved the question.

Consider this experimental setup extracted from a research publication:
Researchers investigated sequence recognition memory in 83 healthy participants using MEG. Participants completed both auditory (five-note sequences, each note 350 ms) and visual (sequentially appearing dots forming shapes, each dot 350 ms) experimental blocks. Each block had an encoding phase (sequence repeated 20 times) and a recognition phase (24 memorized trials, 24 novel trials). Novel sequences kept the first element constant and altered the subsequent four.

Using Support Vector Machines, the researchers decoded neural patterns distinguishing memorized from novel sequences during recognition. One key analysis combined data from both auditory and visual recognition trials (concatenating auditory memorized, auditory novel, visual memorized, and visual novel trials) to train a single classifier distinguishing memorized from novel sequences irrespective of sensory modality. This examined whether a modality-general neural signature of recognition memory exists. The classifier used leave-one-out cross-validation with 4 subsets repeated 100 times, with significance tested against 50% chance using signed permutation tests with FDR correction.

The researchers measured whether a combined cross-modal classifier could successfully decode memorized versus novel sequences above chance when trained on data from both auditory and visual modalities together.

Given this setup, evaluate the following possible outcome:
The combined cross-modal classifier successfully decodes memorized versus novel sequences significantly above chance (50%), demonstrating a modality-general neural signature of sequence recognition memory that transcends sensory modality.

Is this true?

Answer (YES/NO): YES